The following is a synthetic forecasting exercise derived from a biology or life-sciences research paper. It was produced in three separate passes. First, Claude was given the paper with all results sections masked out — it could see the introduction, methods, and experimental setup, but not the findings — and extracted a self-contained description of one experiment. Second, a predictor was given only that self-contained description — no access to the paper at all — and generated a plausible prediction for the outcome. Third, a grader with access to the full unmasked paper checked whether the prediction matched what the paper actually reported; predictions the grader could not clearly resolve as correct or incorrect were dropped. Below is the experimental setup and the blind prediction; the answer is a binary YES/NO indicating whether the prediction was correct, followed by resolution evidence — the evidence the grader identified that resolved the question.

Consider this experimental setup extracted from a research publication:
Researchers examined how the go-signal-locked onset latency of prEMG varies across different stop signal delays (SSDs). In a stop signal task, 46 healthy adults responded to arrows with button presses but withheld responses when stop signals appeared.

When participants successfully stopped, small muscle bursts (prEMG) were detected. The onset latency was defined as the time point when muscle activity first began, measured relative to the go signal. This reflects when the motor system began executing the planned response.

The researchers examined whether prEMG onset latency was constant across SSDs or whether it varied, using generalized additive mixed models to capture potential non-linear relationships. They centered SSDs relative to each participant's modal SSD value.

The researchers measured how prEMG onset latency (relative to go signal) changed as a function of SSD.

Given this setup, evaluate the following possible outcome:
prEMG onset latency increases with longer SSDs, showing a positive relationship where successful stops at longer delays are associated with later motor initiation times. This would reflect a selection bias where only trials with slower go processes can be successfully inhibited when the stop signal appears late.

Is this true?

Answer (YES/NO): YES